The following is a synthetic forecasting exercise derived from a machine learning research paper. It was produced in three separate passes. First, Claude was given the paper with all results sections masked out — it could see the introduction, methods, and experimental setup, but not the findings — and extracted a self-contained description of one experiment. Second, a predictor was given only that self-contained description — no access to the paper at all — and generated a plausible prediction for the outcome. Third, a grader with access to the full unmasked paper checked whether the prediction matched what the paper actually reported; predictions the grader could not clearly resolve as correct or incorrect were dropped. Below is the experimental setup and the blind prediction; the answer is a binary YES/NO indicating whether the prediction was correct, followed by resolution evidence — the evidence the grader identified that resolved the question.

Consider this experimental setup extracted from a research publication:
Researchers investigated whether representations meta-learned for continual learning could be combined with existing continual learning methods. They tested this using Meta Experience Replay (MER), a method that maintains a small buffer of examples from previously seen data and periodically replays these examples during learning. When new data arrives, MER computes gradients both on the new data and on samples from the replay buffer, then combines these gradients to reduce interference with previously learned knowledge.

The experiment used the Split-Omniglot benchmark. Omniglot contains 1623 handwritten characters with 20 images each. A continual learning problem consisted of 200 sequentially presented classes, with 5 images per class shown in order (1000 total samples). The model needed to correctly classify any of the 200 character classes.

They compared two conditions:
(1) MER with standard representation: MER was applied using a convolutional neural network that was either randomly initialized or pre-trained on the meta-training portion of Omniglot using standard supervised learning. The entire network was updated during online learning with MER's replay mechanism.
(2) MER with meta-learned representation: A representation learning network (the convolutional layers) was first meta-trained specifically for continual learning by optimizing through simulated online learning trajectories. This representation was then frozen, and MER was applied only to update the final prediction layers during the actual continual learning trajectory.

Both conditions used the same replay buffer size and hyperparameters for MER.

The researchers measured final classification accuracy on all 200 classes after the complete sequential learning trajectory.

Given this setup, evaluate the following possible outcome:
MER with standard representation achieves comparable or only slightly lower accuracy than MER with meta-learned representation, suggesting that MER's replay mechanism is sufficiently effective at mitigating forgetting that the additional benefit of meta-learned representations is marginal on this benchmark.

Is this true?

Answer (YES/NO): NO